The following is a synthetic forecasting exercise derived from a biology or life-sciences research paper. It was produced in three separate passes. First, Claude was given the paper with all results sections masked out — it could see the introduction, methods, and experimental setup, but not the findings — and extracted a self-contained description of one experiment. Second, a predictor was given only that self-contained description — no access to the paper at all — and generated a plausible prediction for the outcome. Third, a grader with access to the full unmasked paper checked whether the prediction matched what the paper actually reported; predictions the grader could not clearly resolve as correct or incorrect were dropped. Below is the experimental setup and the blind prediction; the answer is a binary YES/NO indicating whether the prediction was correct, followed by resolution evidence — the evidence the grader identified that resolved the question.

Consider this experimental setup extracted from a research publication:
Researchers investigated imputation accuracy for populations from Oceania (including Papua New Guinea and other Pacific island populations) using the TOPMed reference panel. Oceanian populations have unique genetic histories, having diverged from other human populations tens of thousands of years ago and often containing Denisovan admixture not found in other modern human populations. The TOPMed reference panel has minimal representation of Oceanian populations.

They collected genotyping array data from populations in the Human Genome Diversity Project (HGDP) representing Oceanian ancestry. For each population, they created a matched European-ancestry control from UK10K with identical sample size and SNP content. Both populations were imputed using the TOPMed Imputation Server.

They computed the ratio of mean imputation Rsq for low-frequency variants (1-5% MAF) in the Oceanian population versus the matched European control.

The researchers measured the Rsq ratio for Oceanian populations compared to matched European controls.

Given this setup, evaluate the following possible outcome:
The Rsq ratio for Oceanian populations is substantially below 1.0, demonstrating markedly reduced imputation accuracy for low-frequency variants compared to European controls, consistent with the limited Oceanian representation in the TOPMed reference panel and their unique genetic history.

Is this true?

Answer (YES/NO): YES